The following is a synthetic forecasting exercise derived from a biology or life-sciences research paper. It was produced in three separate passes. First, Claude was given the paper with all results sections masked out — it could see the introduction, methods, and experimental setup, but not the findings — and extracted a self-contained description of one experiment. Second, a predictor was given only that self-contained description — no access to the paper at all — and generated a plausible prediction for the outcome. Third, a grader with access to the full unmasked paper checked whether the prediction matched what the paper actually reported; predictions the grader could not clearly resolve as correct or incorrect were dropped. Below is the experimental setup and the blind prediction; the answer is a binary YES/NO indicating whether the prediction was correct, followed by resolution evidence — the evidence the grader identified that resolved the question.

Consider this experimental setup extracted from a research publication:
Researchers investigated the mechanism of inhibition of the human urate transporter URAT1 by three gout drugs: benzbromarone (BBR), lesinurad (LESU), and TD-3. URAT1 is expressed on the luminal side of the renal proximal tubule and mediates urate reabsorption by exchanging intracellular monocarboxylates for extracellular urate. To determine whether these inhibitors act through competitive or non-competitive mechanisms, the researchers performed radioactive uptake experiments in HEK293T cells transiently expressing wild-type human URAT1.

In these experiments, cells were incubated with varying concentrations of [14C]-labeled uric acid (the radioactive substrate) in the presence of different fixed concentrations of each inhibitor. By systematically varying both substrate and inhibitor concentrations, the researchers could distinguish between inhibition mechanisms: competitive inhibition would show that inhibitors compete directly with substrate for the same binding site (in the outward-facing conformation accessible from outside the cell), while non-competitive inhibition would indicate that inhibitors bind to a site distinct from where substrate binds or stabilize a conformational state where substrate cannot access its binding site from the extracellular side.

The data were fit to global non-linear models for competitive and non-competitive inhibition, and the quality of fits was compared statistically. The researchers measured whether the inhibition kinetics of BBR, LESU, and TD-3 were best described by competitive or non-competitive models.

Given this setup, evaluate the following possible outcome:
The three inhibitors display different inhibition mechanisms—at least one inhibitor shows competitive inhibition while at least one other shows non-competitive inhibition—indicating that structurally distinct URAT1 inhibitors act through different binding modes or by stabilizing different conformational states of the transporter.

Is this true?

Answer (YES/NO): NO